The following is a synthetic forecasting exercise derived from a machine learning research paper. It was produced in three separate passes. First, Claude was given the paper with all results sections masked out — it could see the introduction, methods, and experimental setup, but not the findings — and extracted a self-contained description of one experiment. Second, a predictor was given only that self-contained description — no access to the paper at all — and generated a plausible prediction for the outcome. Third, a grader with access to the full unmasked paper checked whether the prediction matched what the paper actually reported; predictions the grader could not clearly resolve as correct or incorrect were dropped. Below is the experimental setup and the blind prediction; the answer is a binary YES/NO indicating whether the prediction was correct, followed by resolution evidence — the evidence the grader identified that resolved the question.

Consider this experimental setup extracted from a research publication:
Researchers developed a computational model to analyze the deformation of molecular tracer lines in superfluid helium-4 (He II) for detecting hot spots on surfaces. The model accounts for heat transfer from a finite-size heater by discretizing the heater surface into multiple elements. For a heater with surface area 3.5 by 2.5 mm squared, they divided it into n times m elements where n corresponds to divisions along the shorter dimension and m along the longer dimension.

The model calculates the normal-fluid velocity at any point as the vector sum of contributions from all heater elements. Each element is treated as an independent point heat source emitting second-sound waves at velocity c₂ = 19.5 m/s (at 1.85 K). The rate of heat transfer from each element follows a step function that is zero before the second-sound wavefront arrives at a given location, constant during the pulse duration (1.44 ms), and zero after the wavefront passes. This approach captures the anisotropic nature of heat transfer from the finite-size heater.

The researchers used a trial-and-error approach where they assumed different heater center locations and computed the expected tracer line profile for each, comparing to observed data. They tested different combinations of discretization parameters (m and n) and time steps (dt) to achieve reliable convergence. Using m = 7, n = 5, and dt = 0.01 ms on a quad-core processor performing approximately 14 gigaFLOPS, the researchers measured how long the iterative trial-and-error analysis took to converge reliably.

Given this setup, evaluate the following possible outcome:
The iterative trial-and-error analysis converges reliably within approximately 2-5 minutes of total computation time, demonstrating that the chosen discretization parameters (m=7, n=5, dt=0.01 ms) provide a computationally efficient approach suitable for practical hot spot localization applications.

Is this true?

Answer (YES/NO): NO